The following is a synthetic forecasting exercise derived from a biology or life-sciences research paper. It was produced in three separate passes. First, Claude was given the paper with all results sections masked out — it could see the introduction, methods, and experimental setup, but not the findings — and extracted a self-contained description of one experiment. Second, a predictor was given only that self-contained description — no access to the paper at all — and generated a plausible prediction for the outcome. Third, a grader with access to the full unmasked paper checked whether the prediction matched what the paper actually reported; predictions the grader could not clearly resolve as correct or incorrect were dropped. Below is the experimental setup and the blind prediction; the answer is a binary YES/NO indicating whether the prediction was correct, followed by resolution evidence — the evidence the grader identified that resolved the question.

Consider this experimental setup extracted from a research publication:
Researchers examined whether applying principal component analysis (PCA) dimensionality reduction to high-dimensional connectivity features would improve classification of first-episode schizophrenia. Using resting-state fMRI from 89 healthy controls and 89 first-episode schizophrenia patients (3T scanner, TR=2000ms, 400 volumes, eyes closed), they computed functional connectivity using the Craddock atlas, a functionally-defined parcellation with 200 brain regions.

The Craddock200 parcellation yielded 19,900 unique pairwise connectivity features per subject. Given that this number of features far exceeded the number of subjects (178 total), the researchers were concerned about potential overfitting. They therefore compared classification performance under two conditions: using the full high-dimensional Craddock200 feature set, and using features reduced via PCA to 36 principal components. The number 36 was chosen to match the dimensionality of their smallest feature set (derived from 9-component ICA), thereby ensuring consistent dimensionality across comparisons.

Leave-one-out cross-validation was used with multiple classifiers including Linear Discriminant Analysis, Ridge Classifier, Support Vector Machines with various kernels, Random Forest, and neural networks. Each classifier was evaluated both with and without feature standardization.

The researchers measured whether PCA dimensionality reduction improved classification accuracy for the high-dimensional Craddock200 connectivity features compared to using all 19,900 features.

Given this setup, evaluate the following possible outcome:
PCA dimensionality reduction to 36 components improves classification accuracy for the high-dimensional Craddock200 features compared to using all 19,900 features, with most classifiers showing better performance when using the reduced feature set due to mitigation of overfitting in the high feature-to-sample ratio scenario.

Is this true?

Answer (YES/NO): NO